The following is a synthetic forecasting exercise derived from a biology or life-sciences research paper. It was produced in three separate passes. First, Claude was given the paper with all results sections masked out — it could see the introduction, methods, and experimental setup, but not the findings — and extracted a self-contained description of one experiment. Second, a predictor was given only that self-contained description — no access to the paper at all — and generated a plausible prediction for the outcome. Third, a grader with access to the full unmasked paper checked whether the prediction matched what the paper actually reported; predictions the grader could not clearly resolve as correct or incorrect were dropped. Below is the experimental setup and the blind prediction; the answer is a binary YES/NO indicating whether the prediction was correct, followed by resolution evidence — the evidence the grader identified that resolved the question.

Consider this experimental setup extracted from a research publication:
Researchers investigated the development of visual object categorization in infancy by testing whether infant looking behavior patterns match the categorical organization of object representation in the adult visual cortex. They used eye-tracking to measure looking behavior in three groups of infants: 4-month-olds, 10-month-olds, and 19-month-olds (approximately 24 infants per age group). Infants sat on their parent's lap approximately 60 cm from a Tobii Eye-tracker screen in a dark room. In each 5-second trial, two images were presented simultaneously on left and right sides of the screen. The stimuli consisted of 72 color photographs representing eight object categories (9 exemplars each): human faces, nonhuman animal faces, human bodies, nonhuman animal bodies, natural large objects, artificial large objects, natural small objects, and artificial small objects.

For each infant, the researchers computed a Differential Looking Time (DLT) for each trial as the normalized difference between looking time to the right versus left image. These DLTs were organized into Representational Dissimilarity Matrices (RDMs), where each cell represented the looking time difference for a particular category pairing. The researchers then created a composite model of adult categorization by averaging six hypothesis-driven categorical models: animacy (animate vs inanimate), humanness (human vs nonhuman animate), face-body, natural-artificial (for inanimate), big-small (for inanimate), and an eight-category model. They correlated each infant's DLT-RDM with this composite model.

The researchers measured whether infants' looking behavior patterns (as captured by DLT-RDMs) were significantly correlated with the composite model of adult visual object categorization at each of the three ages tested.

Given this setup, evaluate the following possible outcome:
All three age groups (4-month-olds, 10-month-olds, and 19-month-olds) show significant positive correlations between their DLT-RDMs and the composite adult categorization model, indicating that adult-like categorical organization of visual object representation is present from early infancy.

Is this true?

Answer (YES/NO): NO